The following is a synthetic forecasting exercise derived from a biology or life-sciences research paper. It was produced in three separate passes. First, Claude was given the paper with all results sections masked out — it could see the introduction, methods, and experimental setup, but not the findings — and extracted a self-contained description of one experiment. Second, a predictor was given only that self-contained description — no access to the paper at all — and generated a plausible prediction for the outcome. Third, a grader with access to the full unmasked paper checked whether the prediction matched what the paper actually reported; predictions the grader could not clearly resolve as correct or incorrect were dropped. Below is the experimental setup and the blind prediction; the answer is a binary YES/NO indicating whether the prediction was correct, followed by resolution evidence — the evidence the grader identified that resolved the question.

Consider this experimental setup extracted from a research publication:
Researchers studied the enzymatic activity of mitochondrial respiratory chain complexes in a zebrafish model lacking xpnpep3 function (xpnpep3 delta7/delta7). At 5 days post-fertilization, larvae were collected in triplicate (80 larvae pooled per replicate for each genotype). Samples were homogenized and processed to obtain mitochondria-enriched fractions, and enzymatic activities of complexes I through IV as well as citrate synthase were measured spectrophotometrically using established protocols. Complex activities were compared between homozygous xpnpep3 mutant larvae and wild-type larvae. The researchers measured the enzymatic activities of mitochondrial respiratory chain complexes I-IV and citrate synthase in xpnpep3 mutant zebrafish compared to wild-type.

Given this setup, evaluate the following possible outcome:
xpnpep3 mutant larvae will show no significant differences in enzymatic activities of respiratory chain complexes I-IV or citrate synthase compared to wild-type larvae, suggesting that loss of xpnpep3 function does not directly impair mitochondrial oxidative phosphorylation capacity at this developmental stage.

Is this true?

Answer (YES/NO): YES